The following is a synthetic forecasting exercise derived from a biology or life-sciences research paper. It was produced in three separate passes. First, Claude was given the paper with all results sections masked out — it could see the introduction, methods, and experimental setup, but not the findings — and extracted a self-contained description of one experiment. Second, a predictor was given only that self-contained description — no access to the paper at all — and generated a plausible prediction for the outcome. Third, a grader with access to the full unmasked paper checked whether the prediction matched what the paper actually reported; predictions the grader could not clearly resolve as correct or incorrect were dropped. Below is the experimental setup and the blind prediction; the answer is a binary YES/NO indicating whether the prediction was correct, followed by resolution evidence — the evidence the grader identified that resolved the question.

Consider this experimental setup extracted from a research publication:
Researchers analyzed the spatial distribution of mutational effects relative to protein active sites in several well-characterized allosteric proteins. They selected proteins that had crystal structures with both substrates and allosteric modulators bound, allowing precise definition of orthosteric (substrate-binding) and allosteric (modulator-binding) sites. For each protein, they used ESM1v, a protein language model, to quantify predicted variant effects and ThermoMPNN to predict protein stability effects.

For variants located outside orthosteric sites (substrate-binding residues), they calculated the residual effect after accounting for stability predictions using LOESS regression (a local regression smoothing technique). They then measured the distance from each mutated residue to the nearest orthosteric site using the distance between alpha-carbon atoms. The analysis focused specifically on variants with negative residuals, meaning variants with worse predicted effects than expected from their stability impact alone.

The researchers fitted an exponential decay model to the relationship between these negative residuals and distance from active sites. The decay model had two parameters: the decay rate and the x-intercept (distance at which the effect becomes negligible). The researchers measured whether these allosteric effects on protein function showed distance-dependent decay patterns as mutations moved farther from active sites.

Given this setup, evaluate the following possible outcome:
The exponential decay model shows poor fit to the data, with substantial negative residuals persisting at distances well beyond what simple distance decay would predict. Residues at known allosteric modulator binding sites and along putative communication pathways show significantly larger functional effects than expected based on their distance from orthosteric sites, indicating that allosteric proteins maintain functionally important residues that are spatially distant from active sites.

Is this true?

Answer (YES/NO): NO